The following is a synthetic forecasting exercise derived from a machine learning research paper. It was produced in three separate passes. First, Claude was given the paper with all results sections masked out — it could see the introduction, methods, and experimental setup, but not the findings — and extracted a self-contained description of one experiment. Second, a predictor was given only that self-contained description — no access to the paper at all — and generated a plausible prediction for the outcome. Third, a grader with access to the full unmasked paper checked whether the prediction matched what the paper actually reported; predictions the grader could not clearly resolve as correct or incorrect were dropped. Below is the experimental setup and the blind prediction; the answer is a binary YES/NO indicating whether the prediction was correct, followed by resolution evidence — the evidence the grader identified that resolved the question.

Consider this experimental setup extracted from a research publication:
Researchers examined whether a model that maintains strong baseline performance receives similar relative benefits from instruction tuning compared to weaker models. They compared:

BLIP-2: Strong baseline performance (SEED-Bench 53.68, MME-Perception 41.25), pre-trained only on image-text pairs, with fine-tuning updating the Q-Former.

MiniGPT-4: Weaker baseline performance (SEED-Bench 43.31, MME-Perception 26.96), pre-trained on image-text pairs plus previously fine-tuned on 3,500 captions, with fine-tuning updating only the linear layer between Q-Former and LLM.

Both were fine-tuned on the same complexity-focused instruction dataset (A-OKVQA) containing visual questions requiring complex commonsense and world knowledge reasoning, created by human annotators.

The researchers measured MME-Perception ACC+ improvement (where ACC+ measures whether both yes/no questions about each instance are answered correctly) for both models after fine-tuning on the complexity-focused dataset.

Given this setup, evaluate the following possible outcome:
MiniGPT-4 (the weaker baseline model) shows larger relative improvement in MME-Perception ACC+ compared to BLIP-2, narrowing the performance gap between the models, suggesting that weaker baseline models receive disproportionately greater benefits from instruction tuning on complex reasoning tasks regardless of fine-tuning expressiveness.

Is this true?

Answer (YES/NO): YES